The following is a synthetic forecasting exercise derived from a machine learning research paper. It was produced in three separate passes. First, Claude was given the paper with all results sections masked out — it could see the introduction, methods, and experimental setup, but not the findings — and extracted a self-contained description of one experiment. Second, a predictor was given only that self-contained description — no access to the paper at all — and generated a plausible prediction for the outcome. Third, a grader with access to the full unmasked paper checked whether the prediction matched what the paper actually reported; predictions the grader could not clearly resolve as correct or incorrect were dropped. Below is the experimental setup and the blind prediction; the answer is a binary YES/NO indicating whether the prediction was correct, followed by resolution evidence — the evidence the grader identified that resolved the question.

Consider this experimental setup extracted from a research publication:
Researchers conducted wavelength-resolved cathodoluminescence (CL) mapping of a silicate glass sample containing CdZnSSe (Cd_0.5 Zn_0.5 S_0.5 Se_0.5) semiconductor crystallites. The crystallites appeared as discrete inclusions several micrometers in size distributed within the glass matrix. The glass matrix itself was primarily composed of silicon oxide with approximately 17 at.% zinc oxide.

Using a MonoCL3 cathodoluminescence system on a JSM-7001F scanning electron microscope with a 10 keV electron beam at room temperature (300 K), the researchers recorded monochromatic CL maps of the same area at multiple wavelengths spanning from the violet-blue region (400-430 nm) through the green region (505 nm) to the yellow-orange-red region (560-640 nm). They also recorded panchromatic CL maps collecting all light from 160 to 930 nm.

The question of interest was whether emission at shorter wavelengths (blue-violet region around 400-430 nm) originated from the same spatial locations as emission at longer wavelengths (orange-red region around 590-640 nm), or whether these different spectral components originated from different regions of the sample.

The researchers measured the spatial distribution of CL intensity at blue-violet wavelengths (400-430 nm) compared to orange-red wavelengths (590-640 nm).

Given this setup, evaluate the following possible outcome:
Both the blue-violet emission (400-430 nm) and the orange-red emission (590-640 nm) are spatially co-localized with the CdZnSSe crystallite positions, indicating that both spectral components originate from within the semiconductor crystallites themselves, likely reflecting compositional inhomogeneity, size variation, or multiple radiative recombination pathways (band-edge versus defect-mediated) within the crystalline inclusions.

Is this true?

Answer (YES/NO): NO